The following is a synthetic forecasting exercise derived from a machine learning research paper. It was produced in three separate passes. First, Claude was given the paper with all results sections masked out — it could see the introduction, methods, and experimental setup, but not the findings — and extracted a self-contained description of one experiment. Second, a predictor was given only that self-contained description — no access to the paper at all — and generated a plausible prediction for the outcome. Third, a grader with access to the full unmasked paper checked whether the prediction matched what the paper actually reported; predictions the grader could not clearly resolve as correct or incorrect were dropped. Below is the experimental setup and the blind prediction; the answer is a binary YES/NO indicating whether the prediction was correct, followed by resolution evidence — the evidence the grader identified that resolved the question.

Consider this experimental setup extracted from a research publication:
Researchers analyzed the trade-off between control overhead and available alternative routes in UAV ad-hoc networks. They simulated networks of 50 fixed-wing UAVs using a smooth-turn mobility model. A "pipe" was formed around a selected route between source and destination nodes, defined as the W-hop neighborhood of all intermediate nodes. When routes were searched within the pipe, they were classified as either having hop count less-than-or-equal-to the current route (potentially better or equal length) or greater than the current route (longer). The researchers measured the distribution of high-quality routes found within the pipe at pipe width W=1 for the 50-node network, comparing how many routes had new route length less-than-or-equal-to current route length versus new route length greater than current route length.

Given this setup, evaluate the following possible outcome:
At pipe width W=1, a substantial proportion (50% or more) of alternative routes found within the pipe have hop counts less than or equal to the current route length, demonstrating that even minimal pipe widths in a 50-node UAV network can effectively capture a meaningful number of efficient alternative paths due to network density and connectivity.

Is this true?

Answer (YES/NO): NO